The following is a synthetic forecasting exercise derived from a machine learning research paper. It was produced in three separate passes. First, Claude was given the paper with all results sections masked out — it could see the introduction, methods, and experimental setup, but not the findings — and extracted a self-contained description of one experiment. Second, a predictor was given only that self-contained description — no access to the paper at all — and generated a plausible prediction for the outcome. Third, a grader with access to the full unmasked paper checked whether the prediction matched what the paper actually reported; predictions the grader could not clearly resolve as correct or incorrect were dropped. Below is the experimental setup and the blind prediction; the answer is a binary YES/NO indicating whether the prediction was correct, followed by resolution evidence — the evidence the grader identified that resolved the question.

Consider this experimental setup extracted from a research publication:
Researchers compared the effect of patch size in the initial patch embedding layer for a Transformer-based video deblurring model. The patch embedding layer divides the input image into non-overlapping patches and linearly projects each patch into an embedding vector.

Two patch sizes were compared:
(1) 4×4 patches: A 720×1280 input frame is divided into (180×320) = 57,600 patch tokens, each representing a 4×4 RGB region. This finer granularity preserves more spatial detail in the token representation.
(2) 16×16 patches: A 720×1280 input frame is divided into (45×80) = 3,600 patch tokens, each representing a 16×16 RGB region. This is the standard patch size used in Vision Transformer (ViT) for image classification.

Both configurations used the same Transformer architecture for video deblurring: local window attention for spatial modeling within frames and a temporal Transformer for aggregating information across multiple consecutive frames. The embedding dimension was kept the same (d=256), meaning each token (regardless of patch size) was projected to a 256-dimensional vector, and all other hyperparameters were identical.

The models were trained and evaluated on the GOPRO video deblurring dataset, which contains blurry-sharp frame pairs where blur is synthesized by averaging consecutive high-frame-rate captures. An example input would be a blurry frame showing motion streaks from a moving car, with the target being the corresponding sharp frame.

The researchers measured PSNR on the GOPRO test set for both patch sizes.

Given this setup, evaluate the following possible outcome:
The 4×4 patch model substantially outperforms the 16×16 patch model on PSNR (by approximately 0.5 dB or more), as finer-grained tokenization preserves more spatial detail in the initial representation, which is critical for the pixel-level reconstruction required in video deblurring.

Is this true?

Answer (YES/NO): YES